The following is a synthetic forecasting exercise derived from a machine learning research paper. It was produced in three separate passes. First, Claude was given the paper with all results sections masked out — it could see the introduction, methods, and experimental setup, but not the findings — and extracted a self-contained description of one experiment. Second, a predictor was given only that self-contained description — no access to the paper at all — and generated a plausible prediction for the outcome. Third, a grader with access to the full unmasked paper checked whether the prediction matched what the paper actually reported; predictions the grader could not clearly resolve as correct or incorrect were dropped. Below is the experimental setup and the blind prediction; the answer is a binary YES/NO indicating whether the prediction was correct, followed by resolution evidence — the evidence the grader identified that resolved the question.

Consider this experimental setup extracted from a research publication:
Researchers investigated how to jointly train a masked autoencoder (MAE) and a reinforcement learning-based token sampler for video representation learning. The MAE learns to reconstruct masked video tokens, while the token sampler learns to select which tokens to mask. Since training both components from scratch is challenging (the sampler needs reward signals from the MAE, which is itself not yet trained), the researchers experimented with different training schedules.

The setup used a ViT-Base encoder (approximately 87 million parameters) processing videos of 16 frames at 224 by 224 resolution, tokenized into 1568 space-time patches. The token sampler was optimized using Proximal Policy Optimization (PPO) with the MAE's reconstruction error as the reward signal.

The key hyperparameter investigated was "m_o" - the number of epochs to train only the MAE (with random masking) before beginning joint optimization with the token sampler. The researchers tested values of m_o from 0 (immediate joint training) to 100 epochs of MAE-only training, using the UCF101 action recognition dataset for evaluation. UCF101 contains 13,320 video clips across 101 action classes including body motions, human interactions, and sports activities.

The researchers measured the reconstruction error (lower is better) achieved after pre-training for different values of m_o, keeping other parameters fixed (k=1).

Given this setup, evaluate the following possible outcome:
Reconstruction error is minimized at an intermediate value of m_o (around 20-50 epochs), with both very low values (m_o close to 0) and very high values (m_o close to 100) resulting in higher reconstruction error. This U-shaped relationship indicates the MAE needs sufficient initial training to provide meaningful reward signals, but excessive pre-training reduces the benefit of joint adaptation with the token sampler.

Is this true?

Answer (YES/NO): NO